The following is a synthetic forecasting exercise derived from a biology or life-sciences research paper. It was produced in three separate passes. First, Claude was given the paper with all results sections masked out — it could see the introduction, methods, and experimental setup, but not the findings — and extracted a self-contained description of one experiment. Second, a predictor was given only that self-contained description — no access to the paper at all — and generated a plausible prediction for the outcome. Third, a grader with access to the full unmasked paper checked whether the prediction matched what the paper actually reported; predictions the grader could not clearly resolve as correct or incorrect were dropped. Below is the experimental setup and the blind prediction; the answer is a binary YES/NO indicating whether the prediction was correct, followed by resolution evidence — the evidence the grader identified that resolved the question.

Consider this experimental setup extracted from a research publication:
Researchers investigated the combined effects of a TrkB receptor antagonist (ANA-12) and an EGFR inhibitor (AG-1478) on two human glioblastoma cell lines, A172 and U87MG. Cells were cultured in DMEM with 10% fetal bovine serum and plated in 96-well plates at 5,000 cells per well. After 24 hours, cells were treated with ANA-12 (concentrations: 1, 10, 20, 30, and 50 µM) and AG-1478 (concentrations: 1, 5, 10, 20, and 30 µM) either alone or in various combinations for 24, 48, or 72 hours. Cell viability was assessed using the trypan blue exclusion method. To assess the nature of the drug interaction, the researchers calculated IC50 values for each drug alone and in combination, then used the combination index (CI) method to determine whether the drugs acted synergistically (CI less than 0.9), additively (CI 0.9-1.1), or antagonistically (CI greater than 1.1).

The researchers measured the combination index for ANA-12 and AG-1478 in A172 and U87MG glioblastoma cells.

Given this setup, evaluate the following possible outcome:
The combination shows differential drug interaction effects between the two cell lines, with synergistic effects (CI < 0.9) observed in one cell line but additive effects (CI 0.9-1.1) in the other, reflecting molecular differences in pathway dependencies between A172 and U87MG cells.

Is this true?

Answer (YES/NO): NO